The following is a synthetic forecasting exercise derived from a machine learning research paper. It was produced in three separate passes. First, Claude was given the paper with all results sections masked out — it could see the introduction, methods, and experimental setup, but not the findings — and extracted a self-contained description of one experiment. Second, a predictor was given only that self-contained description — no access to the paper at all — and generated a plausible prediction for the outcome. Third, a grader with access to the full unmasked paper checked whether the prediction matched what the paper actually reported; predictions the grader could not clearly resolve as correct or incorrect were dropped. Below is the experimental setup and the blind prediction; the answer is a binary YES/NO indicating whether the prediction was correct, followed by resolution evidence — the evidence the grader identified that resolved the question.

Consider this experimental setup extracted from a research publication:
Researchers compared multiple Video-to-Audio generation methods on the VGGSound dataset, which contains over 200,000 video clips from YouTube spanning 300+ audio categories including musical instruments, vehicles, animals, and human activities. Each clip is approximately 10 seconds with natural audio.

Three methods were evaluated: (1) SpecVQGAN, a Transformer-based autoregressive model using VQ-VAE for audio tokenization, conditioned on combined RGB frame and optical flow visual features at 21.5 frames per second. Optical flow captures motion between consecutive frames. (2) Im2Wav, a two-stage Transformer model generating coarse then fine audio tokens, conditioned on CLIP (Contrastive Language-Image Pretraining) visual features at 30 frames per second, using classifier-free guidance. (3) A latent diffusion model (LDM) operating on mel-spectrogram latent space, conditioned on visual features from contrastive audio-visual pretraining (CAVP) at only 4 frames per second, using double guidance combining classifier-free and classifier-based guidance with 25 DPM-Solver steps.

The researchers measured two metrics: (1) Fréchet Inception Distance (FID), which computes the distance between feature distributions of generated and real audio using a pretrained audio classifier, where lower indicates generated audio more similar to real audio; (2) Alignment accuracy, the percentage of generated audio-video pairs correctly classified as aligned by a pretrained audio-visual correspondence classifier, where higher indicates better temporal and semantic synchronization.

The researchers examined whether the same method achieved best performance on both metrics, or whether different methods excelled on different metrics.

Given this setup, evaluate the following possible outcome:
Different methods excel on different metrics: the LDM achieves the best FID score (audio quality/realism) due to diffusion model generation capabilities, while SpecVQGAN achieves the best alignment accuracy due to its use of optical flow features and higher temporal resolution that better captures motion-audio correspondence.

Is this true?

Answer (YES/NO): NO